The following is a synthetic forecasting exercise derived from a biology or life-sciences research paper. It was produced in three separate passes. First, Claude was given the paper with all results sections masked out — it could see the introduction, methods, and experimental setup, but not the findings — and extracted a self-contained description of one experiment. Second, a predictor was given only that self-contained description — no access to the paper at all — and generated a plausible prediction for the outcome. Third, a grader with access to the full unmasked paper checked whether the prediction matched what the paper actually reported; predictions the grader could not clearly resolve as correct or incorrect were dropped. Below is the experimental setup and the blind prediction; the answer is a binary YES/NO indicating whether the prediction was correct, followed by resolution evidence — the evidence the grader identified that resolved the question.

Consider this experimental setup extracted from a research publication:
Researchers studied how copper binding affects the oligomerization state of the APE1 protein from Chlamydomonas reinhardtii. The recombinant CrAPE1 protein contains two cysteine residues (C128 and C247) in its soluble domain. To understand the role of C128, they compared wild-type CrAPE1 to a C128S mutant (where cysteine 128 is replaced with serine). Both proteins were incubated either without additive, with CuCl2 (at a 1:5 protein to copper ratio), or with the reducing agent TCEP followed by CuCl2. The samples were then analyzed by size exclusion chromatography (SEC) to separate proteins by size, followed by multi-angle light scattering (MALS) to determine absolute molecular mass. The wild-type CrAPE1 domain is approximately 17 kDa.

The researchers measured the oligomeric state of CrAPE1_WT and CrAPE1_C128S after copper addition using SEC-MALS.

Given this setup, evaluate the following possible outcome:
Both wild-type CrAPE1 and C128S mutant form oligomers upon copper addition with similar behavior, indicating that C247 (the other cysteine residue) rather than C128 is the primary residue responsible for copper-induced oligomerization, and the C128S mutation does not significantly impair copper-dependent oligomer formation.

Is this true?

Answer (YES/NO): NO